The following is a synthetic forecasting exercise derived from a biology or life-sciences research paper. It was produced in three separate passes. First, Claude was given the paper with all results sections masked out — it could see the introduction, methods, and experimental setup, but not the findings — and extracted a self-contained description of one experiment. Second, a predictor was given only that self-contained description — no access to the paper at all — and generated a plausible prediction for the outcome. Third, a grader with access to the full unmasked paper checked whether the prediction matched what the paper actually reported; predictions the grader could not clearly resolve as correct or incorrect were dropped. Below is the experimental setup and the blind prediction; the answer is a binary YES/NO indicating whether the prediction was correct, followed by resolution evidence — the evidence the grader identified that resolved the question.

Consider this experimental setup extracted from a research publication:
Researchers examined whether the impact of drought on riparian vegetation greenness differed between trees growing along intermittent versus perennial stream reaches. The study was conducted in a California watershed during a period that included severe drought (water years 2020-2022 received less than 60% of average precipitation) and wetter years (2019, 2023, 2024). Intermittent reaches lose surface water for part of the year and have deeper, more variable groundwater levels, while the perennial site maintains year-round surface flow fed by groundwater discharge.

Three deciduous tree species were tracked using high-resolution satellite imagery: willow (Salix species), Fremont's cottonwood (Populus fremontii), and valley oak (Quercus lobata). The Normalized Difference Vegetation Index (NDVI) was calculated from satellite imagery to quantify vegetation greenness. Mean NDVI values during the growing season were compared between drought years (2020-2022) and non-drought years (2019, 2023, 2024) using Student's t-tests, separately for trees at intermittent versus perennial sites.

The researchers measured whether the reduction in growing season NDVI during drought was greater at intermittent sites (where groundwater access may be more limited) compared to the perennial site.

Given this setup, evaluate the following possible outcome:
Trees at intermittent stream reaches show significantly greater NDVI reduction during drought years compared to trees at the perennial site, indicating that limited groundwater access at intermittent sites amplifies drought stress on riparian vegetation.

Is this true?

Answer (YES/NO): NO